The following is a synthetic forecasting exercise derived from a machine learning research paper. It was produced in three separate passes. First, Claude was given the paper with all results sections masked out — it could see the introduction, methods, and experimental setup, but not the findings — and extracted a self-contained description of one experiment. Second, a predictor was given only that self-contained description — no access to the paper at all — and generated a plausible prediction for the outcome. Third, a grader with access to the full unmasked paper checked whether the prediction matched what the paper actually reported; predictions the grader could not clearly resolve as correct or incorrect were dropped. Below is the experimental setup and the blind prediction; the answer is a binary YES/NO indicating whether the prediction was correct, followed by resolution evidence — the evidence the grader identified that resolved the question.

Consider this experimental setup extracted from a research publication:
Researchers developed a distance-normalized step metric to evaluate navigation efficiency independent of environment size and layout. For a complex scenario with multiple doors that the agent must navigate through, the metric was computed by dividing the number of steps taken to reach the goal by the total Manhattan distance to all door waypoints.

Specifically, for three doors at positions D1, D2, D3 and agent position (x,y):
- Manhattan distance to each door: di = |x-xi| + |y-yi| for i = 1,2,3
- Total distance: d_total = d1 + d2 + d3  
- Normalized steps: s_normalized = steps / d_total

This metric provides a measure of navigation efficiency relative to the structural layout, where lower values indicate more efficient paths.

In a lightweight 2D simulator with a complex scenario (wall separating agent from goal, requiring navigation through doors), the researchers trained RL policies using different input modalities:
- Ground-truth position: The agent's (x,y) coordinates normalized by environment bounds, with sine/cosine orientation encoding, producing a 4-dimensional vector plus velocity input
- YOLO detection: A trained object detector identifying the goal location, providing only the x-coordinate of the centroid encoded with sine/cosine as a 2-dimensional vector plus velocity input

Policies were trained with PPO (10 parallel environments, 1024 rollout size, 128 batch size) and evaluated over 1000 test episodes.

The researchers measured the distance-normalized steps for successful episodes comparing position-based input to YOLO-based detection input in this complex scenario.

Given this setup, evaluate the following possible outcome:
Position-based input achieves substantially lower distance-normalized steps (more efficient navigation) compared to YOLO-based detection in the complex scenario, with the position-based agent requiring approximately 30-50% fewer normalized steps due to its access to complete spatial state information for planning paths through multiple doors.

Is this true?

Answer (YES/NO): NO